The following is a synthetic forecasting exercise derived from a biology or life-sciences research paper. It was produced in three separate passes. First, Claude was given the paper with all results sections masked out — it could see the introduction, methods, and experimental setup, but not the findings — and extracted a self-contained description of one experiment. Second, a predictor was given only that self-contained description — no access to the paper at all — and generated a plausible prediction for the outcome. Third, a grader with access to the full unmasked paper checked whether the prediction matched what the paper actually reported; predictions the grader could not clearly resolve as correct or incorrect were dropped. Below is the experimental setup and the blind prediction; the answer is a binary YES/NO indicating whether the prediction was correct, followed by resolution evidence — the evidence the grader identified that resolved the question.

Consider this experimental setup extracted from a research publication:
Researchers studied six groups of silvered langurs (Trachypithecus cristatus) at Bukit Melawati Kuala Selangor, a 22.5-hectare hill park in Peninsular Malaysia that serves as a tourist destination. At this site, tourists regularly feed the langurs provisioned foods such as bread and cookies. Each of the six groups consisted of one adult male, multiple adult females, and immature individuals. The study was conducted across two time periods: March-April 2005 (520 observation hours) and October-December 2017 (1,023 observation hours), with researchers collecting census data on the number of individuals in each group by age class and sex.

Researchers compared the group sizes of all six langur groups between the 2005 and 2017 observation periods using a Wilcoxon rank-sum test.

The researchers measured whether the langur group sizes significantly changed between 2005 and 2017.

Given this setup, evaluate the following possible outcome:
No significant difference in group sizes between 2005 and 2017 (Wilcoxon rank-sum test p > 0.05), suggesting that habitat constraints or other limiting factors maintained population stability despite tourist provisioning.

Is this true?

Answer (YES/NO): YES